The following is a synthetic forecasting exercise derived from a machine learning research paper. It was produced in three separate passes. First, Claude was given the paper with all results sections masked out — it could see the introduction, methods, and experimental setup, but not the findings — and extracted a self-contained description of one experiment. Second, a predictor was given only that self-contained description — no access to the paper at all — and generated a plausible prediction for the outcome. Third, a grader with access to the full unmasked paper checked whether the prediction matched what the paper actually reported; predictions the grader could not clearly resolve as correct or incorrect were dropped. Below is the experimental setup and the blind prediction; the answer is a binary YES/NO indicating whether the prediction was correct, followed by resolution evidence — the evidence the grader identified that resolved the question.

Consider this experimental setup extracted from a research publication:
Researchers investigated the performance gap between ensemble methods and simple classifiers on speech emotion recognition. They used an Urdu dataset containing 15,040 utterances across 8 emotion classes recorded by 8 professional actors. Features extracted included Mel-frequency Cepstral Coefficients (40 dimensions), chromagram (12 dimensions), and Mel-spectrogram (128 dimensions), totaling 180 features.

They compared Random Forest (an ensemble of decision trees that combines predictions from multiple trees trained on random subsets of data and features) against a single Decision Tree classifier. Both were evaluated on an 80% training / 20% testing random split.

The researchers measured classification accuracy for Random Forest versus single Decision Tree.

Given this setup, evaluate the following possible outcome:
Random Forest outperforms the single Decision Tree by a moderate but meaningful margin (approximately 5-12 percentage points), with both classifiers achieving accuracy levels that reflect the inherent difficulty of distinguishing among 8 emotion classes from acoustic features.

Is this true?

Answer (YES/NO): NO